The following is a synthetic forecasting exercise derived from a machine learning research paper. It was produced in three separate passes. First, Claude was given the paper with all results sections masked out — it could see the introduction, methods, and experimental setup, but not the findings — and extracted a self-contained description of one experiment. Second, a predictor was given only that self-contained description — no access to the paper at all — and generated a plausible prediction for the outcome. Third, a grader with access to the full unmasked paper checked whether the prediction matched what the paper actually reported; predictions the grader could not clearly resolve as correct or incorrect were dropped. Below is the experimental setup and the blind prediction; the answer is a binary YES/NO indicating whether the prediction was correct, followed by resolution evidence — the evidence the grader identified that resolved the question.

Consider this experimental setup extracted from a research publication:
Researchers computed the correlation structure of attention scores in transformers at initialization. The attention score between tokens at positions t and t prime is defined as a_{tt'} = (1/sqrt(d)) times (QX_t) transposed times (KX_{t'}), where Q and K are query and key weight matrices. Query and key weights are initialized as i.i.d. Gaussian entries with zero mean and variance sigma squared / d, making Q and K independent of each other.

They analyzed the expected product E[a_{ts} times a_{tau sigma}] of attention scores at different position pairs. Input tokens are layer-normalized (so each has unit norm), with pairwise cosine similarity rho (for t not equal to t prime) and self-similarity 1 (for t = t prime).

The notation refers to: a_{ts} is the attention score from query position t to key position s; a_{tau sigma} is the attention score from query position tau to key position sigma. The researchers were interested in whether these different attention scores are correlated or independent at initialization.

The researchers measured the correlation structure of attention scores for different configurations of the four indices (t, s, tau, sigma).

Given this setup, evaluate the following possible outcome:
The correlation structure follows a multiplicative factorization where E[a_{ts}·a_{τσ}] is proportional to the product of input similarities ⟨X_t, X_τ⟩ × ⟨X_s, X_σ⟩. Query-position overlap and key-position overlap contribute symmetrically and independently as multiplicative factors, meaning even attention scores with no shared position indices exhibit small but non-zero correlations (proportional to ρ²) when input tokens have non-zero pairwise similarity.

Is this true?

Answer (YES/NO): YES